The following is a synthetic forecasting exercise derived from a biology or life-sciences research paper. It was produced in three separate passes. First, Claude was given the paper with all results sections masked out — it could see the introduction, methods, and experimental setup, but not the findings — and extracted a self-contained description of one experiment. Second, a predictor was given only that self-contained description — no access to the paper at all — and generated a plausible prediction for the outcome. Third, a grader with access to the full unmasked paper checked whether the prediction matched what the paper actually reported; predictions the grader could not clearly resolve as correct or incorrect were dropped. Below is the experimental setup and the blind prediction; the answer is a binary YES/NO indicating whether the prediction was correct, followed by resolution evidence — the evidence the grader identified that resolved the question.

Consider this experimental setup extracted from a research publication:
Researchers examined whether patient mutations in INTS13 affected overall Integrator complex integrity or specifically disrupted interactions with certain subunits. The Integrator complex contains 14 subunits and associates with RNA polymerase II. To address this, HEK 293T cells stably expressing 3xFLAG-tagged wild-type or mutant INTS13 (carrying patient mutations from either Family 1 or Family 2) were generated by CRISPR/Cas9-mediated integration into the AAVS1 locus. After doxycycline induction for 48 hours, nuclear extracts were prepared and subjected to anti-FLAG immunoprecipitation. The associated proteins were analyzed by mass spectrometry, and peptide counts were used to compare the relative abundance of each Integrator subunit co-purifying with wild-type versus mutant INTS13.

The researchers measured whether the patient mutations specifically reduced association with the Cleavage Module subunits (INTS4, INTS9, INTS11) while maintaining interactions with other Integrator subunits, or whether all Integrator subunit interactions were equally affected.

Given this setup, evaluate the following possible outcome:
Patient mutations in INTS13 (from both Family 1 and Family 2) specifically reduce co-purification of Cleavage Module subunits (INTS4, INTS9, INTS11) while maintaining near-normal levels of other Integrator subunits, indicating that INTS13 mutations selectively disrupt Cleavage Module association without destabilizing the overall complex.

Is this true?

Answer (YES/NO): NO